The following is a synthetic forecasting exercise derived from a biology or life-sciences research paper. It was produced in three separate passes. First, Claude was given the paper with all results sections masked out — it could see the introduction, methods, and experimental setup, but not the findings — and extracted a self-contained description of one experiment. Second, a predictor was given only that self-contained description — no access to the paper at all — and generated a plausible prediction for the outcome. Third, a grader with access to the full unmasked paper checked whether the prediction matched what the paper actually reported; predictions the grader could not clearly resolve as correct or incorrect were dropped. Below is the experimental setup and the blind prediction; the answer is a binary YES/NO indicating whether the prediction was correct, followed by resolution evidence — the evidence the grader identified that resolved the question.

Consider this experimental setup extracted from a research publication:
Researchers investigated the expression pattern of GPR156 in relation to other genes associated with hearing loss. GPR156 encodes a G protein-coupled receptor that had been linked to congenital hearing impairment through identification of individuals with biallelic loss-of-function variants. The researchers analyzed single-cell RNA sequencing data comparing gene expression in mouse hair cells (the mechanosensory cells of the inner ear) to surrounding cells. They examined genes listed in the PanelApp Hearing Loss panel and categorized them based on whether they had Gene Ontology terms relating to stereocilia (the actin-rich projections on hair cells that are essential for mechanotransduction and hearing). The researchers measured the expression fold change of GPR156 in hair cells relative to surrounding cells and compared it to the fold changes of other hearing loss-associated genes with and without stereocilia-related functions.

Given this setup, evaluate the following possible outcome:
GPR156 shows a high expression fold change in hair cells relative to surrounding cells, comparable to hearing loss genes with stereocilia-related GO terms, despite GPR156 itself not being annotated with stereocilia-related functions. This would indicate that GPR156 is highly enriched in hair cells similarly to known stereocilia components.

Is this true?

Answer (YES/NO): YES